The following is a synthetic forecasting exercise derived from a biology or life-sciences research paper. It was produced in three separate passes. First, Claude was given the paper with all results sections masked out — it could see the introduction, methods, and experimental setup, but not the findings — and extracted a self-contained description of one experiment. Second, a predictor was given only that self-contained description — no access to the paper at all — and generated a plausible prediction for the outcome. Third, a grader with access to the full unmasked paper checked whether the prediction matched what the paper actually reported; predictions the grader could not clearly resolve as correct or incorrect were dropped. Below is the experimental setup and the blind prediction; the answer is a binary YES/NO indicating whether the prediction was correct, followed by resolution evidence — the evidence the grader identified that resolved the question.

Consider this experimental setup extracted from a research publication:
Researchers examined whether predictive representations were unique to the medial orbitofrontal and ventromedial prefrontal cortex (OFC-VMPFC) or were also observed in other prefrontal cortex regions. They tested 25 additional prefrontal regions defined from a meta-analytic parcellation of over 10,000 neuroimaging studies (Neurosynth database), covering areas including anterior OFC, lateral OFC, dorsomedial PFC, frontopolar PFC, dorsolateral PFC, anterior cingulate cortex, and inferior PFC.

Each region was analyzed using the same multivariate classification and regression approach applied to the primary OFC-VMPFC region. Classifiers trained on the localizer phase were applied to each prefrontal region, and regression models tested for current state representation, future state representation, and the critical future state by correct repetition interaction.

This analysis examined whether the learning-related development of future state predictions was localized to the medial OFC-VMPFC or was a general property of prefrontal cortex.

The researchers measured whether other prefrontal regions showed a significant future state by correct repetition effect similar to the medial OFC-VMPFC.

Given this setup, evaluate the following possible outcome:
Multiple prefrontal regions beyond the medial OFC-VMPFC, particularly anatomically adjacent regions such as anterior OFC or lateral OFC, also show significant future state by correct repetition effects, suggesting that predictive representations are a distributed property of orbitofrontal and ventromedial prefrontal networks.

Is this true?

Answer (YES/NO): NO